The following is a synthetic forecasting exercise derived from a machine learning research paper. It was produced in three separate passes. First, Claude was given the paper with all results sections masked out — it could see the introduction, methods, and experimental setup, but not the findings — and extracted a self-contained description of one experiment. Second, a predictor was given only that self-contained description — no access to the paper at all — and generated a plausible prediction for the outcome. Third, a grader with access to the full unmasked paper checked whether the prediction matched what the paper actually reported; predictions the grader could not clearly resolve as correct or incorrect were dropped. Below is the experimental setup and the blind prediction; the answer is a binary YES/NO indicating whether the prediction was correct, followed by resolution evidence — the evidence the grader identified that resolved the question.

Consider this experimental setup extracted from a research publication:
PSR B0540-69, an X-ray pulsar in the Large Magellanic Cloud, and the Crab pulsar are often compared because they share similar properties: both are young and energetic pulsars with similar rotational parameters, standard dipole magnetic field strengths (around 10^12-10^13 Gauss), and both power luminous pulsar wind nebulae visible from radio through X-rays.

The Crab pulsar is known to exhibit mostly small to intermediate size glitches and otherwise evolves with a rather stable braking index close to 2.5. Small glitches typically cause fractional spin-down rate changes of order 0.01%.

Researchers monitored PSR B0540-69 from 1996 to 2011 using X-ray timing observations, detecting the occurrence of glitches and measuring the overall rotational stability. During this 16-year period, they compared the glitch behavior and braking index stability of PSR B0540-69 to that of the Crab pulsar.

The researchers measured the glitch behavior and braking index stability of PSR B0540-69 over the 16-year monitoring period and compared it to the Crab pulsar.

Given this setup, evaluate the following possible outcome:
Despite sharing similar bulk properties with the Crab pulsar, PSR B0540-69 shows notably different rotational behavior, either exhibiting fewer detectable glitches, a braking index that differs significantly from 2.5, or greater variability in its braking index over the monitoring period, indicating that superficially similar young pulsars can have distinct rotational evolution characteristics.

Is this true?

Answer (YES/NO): YES